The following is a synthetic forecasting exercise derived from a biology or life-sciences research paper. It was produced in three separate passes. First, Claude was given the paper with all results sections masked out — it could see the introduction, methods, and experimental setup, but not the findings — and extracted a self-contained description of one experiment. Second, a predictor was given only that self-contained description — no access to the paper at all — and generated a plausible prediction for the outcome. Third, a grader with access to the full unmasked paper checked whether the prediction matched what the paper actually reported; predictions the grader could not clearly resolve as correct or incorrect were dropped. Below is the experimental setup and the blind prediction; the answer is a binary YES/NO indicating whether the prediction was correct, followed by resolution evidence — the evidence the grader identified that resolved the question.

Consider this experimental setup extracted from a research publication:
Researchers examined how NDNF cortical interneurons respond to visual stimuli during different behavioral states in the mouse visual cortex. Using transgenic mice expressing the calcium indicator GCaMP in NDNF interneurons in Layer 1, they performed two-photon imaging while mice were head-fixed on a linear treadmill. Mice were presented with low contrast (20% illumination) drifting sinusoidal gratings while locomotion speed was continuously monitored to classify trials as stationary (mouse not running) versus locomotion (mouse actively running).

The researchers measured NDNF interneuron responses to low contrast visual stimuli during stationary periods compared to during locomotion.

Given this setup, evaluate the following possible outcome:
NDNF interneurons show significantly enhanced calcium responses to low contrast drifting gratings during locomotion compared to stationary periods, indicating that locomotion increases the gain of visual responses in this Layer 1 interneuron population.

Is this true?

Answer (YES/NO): YES